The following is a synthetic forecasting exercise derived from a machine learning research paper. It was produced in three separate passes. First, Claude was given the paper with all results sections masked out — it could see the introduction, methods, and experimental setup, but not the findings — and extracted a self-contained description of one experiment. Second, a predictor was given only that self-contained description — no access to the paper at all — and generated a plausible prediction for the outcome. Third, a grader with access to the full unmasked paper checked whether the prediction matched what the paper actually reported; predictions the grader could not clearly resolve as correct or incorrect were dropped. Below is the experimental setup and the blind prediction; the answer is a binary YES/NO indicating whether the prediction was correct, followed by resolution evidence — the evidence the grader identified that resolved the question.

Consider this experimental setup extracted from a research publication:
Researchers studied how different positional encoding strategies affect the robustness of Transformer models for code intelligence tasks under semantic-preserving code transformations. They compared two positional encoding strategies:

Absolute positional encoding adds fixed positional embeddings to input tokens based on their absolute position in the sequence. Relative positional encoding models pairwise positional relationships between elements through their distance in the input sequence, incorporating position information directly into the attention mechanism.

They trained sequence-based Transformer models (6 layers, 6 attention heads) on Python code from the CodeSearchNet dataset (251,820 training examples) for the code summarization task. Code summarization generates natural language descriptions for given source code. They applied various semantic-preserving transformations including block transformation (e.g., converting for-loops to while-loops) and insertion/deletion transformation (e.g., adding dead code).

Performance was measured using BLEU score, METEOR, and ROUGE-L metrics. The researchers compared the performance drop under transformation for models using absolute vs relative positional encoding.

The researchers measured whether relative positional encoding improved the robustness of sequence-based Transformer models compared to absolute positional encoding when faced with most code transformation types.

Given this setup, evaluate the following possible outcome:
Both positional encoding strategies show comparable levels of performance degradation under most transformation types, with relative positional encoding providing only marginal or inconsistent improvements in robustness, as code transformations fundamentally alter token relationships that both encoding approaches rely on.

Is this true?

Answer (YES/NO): NO